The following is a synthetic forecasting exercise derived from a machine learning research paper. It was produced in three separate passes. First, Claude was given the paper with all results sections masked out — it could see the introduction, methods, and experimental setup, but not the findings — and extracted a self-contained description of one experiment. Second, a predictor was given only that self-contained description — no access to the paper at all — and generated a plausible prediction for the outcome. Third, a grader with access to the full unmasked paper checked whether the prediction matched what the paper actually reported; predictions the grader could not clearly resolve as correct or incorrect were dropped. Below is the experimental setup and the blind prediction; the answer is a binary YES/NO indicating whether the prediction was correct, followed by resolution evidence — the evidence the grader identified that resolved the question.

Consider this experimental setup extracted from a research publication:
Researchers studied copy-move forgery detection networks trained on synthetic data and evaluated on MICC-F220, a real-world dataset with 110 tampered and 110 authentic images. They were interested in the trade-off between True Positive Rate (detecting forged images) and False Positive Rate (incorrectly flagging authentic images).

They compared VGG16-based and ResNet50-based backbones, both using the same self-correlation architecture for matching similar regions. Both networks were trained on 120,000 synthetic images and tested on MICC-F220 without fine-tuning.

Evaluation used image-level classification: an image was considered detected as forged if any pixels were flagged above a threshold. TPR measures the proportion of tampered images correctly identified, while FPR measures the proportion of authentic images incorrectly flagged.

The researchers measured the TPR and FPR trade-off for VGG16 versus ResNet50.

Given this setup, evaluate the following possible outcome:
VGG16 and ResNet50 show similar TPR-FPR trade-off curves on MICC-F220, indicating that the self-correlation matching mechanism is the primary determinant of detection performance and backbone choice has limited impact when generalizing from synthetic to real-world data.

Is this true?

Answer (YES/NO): NO